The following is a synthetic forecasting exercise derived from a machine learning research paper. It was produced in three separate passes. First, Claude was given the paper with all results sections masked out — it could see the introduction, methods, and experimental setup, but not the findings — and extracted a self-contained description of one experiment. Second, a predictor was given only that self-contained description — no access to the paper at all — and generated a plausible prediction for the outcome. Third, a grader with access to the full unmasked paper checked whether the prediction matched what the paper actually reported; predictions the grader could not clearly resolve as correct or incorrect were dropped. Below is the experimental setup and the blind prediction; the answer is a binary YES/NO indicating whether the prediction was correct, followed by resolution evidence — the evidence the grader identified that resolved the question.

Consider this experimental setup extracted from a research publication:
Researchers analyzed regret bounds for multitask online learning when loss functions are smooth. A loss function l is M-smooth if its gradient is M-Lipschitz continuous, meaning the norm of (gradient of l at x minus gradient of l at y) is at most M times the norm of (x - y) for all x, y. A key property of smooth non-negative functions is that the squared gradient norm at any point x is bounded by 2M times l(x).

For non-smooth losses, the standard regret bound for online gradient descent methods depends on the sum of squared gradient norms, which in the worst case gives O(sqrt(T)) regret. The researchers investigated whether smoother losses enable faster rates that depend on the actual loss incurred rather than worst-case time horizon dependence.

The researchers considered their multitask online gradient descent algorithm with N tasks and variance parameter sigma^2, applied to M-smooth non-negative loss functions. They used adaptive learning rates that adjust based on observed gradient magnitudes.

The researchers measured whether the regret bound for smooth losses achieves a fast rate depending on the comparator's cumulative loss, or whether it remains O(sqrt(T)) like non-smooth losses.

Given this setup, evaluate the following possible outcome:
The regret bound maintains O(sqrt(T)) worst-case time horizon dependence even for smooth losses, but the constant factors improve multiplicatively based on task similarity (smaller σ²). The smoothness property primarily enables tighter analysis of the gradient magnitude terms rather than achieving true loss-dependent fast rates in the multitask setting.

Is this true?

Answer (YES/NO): NO